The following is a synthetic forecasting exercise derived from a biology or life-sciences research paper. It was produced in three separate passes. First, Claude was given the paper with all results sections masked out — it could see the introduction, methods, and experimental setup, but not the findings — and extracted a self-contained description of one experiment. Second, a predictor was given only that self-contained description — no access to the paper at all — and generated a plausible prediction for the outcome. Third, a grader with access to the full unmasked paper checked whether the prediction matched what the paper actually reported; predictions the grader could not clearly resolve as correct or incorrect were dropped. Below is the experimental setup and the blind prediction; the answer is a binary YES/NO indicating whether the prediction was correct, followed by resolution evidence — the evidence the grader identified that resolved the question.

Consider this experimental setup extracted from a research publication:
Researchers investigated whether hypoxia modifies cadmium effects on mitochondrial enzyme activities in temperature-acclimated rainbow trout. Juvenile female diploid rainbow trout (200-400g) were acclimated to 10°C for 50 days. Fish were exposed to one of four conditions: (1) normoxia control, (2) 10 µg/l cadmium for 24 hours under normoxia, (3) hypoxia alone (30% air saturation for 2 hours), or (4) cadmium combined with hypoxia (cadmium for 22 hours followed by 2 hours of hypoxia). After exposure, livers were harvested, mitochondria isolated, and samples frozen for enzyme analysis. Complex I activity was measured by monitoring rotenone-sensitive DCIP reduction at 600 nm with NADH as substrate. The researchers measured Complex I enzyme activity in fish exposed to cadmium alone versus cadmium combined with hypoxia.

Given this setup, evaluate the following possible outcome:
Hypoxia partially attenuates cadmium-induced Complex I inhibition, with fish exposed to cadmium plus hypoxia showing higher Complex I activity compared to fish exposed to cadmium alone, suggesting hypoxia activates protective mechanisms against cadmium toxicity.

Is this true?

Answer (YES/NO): NO